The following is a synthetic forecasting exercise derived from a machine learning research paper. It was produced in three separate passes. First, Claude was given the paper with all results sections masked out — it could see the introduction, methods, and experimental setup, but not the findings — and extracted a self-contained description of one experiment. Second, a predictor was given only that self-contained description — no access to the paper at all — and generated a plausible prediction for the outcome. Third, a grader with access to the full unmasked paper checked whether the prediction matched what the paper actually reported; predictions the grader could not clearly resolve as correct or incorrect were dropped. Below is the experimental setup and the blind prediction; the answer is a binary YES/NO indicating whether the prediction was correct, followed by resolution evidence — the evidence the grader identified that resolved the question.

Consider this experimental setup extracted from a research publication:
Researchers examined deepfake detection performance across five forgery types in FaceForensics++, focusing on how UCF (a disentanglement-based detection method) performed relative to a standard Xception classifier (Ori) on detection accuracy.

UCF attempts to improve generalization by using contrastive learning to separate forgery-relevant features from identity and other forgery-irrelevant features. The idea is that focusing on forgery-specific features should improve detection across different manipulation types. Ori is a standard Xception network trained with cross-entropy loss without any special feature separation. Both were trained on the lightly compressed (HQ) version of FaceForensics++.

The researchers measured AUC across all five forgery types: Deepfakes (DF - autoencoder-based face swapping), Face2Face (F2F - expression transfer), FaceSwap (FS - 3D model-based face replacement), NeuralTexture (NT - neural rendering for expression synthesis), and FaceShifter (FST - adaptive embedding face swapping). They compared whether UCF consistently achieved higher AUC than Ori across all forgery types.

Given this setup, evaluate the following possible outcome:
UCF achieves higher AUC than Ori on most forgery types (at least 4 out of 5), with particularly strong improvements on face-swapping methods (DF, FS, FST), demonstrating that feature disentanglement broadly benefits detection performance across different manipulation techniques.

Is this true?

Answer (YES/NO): NO